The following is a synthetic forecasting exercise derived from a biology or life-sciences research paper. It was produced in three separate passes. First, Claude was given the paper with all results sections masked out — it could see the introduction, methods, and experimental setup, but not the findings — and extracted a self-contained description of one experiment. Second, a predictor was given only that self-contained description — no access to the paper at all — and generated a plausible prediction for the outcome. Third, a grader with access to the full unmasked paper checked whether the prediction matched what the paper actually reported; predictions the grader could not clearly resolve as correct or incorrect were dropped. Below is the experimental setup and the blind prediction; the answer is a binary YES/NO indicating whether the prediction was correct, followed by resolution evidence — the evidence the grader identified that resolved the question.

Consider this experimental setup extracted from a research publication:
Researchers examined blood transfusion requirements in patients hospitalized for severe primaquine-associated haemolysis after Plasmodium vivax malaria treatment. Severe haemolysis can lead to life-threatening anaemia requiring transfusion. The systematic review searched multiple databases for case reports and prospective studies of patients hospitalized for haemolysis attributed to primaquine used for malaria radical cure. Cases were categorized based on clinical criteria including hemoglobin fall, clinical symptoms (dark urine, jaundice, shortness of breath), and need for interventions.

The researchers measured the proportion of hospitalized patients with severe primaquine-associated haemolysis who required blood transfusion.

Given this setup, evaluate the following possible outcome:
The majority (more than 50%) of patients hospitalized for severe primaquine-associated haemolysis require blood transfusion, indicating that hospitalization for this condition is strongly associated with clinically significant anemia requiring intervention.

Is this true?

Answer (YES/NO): YES